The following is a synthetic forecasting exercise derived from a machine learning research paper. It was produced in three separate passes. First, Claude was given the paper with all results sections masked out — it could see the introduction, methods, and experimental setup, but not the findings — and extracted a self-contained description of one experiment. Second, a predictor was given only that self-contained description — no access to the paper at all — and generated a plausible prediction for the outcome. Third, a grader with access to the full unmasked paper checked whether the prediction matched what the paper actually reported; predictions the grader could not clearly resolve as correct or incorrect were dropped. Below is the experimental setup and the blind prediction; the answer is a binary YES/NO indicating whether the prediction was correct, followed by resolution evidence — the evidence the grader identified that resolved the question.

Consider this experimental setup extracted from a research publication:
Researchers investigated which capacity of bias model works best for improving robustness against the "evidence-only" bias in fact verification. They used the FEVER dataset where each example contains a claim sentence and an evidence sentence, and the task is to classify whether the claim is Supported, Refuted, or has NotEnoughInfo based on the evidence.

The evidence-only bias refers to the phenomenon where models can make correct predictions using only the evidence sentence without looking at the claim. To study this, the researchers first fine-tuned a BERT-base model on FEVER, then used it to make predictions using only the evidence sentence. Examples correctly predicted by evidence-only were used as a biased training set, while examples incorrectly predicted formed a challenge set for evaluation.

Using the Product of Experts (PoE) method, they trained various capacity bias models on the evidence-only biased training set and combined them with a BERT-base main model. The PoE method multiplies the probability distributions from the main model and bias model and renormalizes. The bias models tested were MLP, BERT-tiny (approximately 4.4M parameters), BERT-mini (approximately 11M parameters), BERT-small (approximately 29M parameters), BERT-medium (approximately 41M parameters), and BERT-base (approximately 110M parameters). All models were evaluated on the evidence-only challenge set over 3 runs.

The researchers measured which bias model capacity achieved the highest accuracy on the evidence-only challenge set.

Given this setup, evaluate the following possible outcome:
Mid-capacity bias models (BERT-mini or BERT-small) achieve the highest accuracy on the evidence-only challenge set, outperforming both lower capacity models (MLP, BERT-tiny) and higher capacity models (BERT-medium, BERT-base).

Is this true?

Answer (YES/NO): NO